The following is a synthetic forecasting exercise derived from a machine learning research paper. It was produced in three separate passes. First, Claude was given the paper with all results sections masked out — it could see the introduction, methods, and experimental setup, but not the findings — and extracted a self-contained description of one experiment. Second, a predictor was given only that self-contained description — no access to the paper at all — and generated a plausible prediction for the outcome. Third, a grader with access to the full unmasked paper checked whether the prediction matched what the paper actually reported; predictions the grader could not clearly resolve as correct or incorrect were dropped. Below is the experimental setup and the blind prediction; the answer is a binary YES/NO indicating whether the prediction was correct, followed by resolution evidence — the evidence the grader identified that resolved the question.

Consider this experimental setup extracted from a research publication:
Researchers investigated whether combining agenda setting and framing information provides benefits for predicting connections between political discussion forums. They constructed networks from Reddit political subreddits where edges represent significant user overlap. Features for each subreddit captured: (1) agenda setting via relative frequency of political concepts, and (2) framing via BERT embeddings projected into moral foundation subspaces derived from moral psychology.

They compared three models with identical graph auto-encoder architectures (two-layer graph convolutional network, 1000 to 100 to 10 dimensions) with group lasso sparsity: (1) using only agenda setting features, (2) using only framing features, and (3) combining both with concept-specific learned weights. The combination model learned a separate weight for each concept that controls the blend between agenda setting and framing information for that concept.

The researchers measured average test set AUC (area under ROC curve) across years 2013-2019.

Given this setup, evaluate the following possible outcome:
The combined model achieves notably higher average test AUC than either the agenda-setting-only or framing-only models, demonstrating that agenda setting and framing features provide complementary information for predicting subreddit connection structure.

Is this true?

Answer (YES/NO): YES